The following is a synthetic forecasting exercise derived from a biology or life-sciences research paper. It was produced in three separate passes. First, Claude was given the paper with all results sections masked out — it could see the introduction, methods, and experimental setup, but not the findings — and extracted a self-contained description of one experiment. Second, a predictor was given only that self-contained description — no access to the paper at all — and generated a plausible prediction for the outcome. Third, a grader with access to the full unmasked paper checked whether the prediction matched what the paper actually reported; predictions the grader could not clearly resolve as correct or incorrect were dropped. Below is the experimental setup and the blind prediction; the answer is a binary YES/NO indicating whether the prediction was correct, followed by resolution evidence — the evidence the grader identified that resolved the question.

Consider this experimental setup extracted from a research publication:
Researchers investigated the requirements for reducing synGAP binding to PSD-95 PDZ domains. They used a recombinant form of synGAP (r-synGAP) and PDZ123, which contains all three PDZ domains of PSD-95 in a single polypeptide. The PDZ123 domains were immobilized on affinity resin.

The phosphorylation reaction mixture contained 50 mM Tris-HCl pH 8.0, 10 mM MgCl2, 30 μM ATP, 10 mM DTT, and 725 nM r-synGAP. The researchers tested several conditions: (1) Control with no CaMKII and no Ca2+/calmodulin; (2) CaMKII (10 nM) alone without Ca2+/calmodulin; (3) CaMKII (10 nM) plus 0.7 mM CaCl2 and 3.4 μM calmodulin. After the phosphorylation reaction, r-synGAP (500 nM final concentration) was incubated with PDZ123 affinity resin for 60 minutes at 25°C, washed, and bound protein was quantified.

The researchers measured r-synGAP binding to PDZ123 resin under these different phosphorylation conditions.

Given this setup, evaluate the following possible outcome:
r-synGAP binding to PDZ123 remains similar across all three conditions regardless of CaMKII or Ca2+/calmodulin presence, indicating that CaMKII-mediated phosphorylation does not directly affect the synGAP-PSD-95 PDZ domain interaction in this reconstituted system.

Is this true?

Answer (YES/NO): NO